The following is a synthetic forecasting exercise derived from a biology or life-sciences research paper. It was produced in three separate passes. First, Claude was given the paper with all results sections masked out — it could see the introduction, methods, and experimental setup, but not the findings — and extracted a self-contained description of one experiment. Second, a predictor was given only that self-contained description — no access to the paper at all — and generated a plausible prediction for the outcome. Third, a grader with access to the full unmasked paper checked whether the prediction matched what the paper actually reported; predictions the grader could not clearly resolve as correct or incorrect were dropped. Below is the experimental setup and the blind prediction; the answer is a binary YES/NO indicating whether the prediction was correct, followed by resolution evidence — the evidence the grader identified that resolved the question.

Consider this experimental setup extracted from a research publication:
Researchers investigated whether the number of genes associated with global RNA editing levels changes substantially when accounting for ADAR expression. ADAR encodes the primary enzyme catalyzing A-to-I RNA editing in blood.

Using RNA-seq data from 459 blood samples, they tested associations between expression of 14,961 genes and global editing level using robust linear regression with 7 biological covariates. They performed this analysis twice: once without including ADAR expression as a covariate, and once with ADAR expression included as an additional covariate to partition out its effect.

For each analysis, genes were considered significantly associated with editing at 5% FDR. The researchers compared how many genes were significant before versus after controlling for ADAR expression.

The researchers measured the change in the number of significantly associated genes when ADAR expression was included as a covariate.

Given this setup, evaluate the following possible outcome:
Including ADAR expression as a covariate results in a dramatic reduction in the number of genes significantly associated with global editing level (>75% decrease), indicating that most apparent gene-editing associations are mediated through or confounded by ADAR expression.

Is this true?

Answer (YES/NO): YES